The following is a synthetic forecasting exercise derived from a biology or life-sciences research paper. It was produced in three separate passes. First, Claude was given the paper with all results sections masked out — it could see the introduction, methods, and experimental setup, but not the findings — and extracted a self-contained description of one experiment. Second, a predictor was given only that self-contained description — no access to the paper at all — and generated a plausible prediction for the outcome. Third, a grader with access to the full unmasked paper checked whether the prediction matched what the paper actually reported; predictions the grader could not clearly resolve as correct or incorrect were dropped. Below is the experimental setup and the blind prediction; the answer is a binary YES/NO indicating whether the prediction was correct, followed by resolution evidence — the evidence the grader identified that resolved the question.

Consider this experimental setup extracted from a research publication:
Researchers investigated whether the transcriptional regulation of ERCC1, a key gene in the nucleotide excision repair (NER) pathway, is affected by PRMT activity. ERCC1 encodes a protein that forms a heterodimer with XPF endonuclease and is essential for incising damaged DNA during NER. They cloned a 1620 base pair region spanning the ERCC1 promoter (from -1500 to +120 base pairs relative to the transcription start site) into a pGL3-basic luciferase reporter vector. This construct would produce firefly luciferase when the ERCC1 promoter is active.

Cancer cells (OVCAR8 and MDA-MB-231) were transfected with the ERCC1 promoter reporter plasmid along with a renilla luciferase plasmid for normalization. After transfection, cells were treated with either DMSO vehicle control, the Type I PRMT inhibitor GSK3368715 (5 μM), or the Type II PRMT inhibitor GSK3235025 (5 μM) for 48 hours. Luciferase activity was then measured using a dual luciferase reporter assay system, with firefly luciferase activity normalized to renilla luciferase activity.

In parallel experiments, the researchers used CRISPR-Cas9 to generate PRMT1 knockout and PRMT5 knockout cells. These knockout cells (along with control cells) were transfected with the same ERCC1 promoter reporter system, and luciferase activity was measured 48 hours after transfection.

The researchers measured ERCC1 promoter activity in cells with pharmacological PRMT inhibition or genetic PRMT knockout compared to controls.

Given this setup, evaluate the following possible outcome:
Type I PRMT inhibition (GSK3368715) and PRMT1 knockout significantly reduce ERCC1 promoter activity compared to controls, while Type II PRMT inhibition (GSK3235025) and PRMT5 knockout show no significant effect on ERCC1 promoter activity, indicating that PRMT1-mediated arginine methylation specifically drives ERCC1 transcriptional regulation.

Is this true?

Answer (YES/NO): NO